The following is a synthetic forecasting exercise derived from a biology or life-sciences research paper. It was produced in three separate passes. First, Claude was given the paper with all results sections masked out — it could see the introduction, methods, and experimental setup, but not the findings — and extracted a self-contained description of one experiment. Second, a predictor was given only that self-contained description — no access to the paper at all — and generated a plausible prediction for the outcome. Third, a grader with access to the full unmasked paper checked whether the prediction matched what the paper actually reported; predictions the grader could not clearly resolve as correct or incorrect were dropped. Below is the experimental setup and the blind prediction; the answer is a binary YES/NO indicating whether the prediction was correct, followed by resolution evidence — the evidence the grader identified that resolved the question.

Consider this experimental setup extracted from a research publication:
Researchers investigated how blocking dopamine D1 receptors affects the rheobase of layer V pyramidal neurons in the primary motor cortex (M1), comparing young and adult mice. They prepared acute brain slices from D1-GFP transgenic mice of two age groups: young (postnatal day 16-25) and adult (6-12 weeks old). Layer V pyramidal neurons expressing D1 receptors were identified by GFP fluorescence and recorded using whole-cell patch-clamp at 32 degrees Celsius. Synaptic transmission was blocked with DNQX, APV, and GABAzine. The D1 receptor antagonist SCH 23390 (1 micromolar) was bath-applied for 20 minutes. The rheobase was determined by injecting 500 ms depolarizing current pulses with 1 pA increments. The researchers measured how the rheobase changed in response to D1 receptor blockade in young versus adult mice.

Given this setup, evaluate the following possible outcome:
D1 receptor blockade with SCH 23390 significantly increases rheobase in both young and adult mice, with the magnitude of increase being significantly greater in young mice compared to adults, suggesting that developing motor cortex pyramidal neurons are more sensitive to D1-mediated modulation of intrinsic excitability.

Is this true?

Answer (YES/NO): NO